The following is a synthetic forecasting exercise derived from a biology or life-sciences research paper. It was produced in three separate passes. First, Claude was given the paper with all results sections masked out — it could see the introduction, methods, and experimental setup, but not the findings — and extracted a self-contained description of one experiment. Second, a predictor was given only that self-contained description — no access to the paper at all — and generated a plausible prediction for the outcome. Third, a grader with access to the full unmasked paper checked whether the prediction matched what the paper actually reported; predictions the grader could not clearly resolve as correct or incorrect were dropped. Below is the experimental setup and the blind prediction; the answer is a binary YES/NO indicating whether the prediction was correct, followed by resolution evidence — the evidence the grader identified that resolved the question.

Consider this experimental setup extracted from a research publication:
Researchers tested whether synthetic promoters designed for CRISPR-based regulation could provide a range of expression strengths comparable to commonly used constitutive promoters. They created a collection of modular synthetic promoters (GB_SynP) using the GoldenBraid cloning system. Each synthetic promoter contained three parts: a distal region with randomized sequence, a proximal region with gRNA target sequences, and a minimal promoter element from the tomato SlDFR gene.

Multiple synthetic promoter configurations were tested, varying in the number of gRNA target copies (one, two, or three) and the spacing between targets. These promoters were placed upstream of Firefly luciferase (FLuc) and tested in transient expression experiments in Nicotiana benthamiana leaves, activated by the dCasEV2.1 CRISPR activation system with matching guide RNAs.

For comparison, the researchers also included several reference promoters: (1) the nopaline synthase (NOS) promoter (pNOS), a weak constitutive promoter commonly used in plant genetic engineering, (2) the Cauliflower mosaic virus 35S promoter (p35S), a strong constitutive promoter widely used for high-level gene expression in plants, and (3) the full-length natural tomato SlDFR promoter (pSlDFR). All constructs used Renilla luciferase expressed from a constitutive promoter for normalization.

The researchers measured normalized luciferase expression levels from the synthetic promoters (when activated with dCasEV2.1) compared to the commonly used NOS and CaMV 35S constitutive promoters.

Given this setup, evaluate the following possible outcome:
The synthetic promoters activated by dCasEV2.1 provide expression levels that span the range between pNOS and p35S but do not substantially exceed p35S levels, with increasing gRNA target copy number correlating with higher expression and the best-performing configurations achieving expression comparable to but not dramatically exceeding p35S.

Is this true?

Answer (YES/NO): NO